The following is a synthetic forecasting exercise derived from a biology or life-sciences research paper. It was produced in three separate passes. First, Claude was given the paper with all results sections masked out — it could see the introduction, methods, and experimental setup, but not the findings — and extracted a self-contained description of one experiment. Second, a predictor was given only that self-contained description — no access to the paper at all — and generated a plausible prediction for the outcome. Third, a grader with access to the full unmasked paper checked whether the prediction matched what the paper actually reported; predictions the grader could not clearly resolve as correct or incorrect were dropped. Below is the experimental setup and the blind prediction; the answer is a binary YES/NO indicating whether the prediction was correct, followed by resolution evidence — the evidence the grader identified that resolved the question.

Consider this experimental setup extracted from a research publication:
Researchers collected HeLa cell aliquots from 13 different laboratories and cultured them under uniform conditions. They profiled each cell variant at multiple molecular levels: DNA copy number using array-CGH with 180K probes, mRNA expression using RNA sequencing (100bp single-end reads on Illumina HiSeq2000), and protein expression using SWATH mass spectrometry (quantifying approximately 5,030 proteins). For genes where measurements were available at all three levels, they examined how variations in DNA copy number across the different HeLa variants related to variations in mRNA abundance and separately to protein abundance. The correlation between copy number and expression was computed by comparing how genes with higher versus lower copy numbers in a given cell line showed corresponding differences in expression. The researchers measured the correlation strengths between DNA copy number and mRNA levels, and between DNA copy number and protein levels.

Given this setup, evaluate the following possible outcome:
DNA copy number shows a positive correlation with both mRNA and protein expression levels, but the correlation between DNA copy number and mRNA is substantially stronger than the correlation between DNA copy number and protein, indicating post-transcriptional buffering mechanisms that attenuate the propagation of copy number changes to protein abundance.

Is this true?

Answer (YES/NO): YES